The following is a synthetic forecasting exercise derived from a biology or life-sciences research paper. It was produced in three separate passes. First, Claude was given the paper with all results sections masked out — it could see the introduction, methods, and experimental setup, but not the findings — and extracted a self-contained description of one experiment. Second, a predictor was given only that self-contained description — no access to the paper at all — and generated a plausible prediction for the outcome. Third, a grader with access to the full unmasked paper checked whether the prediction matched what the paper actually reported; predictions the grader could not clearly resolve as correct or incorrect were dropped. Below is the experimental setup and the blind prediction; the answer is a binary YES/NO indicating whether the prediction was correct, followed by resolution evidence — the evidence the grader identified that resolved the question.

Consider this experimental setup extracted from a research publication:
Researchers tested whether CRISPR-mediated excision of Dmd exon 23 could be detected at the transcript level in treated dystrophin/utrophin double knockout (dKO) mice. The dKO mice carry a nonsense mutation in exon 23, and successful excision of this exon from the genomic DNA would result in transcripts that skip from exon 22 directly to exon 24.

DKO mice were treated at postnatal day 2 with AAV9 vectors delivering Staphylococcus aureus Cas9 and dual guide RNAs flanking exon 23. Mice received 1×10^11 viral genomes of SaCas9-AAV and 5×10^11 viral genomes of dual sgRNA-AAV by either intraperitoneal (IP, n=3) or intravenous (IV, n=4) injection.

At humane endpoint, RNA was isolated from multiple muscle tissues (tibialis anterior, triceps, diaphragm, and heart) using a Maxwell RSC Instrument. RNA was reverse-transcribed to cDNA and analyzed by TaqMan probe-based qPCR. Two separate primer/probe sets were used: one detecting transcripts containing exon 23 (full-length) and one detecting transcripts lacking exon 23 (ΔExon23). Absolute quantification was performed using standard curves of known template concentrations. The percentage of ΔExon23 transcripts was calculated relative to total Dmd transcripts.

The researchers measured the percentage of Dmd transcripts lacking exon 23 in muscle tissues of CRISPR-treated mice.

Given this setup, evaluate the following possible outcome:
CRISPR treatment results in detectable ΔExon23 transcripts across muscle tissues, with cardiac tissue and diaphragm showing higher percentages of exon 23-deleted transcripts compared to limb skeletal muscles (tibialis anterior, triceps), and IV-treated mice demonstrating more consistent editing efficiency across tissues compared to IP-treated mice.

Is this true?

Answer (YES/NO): NO